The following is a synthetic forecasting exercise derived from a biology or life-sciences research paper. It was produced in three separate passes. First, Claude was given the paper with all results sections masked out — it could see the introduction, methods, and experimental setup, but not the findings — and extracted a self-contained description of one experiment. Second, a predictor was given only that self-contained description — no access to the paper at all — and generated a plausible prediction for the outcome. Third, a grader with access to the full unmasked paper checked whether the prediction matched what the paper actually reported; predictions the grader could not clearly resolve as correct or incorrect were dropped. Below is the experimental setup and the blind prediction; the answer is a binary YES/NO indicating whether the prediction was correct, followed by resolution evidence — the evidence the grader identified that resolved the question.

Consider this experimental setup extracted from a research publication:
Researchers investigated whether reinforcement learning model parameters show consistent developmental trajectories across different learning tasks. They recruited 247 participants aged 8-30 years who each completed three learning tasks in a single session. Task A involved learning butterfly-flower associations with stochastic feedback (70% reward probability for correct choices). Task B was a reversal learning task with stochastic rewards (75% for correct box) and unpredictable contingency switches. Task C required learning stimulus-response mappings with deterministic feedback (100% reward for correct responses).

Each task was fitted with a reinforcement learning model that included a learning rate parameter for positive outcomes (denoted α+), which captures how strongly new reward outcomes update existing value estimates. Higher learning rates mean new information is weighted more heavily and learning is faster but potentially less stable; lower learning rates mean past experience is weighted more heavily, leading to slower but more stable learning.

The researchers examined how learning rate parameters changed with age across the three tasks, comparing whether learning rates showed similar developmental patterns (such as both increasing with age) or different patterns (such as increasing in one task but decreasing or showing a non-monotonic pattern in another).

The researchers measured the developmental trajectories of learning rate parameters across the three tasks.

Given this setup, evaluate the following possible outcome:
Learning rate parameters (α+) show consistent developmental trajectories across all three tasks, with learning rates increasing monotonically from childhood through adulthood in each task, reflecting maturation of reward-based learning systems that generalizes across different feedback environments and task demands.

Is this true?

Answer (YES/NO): NO